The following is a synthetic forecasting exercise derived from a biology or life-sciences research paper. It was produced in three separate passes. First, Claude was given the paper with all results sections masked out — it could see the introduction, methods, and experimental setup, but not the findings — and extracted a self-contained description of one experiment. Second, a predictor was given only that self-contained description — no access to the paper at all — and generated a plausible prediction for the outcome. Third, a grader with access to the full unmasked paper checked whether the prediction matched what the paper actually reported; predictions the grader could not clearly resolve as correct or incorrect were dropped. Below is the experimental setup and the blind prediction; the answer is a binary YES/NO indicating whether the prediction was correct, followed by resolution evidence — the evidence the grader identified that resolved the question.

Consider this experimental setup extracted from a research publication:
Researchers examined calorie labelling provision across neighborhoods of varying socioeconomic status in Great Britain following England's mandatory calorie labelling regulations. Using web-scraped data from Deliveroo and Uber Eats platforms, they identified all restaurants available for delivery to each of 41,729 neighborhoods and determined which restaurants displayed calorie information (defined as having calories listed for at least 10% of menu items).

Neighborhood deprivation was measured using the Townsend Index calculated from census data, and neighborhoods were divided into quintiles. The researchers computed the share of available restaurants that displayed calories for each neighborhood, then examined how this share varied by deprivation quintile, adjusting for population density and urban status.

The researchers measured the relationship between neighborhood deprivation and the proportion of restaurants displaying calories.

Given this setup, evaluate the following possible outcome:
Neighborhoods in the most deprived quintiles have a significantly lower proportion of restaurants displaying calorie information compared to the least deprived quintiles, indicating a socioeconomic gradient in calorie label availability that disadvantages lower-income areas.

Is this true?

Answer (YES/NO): YES